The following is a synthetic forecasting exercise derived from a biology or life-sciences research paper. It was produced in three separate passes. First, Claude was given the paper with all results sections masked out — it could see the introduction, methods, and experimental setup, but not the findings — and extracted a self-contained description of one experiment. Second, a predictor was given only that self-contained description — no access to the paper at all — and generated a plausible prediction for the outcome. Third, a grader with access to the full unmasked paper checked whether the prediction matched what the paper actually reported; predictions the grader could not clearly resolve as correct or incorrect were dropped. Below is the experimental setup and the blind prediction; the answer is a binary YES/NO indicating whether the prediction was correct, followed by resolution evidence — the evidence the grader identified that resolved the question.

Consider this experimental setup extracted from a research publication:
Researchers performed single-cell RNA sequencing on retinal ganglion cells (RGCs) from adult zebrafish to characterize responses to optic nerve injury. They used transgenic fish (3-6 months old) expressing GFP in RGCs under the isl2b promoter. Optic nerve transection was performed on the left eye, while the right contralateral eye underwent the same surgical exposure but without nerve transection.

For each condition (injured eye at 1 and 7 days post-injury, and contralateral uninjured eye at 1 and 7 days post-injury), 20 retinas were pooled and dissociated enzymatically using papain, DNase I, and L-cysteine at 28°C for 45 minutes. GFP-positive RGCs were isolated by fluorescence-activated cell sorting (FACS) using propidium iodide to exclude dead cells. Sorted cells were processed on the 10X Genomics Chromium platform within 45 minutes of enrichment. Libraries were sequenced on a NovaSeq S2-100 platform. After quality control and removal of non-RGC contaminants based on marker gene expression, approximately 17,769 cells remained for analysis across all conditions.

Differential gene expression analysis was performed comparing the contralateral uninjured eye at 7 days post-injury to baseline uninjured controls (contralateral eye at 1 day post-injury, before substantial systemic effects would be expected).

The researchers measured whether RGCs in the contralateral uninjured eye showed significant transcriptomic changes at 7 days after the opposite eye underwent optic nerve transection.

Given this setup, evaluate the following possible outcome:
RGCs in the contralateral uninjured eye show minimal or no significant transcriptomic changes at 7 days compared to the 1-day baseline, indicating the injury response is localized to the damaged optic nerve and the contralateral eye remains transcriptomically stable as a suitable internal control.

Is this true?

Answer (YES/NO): NO